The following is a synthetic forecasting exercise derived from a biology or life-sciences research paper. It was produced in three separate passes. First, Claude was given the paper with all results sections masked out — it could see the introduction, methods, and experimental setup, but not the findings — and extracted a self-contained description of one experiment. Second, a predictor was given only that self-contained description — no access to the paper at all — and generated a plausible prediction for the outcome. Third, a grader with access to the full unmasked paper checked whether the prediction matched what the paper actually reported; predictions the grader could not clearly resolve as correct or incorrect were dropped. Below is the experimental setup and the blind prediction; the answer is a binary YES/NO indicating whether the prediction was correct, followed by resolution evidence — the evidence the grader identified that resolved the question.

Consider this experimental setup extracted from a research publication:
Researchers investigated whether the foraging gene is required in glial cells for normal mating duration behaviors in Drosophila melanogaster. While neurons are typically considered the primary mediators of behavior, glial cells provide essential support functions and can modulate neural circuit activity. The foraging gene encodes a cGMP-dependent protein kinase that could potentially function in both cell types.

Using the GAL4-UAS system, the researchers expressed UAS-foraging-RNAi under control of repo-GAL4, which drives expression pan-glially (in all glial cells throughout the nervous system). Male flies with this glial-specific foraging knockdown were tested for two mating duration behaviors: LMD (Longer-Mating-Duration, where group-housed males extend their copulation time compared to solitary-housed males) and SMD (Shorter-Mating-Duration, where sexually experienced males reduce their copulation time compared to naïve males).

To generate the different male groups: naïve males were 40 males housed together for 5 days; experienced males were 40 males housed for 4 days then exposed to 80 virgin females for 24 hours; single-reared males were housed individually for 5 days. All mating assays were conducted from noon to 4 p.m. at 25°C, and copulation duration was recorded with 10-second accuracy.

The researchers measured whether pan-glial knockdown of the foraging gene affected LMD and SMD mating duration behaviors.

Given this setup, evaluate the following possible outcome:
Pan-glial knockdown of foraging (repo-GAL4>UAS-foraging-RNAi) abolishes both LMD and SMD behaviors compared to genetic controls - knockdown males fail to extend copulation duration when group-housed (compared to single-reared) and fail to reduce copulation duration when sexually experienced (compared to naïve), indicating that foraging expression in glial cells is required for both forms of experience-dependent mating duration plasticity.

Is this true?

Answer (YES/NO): NO